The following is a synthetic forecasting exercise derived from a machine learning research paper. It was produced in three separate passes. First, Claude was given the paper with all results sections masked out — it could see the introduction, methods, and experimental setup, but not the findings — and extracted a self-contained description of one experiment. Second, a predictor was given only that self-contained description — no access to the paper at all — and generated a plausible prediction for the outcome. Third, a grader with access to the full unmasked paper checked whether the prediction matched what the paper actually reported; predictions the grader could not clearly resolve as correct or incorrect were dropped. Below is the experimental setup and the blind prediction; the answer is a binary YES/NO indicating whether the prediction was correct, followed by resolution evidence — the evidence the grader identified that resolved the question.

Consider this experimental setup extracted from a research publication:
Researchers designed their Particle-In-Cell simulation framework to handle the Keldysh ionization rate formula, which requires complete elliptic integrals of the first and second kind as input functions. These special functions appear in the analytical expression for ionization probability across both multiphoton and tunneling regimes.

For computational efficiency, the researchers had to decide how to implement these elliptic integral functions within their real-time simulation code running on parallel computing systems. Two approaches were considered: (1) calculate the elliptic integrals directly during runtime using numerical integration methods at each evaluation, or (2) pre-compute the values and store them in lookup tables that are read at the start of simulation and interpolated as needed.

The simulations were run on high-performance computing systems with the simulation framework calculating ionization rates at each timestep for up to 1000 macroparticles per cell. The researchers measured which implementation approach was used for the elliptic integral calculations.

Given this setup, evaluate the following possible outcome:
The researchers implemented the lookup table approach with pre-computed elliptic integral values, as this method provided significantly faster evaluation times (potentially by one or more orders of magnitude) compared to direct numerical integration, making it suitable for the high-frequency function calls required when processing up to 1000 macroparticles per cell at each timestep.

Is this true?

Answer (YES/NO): YES